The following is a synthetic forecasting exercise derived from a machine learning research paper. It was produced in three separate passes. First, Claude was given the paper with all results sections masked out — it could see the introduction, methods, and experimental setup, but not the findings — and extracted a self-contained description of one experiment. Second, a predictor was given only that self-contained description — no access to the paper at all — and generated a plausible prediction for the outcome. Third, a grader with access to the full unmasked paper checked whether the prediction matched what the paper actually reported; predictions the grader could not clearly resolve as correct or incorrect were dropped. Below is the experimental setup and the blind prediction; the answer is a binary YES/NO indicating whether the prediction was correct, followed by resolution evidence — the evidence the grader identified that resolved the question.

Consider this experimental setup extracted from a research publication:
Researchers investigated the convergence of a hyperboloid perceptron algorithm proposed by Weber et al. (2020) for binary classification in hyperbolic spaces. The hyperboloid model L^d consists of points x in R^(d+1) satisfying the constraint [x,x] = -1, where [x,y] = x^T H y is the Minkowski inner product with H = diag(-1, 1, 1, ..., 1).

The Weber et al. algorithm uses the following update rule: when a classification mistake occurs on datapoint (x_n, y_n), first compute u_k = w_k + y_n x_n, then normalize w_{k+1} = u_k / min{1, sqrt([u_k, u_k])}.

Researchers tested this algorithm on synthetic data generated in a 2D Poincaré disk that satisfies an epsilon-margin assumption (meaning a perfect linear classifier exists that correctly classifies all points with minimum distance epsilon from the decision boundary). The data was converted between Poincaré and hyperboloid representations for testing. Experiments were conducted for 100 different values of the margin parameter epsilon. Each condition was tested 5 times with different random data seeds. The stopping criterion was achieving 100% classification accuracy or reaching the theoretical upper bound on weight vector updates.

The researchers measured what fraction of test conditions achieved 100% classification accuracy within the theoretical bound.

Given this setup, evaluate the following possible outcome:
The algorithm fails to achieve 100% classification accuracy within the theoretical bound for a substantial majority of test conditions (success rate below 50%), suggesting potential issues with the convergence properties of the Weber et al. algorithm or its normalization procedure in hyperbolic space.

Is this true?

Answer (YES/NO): YES